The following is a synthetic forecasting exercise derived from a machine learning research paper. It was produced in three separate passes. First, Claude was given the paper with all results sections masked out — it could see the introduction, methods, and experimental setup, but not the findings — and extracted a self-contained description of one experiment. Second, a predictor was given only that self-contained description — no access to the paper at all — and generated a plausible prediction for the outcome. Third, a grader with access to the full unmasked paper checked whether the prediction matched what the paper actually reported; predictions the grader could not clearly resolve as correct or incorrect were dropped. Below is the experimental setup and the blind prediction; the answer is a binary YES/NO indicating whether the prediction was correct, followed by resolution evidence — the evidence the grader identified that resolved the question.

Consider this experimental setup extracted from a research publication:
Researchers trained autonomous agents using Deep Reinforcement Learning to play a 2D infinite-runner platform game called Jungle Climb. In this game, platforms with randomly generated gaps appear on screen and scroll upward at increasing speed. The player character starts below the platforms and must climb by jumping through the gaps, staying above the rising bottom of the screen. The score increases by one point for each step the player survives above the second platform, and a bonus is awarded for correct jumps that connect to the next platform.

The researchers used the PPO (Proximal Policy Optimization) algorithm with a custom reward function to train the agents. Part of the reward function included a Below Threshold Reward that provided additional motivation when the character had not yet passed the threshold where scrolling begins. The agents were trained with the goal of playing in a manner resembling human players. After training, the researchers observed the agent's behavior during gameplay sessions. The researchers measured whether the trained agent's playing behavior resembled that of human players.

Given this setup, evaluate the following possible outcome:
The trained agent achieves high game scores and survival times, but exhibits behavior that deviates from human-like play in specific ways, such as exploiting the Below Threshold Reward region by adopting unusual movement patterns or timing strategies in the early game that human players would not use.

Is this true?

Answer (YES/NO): NO